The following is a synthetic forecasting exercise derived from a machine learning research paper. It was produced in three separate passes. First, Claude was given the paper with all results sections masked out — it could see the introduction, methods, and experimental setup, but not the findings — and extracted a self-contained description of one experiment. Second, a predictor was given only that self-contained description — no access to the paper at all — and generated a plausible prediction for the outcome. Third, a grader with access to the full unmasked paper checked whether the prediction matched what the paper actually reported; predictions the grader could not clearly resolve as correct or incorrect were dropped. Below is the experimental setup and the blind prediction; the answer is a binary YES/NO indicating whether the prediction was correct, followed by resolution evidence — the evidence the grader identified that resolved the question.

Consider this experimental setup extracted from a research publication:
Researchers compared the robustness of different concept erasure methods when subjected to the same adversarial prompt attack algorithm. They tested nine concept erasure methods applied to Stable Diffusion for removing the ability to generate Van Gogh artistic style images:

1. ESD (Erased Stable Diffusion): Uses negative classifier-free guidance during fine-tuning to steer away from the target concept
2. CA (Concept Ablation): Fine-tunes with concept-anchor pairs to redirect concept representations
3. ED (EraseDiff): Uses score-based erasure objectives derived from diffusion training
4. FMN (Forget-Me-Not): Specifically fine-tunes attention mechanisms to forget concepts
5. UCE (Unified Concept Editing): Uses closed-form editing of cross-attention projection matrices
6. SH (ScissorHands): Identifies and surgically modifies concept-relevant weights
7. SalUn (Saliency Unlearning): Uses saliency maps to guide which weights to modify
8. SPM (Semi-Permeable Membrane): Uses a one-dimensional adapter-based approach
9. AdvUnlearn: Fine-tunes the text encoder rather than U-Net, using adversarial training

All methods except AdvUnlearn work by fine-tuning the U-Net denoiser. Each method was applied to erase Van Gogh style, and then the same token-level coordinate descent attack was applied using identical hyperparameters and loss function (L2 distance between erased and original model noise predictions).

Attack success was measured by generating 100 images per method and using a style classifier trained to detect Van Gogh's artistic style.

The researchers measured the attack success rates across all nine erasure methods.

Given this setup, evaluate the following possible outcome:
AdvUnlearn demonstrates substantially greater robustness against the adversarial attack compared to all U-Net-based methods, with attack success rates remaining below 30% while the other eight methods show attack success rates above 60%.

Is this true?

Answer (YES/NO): NO